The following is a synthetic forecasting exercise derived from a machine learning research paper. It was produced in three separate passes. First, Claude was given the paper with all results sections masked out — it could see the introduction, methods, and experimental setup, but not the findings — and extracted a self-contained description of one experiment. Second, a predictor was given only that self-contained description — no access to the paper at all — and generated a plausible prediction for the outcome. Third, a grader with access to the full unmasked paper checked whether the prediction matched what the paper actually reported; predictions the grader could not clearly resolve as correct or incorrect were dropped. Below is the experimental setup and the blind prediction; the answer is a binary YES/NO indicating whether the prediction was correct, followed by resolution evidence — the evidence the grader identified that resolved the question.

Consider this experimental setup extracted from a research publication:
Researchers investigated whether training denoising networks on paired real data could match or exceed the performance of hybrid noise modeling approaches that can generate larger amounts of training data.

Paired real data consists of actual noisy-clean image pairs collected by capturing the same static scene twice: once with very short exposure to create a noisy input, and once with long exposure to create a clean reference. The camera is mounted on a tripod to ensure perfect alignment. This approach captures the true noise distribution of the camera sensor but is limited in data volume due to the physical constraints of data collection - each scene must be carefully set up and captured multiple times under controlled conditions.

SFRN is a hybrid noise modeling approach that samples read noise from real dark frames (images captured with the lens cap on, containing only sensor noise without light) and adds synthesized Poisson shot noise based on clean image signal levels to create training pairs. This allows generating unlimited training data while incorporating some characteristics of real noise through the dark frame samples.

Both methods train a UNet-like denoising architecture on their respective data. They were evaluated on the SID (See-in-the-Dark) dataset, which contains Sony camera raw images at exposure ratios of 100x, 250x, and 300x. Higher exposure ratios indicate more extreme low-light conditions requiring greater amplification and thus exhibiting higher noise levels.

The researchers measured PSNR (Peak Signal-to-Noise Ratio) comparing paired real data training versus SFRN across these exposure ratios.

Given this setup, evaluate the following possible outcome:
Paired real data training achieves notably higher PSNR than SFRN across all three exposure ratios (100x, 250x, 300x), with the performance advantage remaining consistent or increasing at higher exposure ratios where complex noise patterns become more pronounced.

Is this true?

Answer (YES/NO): NO